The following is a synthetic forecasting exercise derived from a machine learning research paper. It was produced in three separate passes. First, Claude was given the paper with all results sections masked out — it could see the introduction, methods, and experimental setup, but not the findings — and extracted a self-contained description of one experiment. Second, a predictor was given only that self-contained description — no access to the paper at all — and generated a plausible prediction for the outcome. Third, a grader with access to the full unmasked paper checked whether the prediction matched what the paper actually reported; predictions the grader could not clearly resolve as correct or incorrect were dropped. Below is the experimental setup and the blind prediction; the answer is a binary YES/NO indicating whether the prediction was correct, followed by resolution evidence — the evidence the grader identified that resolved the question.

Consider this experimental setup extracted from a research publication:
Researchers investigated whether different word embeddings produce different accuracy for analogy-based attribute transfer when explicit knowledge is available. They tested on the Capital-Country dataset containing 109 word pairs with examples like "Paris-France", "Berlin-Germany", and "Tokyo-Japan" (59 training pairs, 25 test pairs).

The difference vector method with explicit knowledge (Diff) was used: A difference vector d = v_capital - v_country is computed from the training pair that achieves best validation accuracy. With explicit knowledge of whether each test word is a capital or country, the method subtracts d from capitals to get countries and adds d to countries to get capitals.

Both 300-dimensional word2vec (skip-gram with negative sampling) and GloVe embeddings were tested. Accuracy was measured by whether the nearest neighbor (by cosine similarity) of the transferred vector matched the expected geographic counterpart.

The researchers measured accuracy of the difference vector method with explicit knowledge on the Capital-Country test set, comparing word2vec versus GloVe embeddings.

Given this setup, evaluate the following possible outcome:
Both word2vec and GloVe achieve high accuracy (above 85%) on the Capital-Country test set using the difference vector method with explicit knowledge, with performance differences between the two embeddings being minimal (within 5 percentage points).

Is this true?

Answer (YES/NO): NO